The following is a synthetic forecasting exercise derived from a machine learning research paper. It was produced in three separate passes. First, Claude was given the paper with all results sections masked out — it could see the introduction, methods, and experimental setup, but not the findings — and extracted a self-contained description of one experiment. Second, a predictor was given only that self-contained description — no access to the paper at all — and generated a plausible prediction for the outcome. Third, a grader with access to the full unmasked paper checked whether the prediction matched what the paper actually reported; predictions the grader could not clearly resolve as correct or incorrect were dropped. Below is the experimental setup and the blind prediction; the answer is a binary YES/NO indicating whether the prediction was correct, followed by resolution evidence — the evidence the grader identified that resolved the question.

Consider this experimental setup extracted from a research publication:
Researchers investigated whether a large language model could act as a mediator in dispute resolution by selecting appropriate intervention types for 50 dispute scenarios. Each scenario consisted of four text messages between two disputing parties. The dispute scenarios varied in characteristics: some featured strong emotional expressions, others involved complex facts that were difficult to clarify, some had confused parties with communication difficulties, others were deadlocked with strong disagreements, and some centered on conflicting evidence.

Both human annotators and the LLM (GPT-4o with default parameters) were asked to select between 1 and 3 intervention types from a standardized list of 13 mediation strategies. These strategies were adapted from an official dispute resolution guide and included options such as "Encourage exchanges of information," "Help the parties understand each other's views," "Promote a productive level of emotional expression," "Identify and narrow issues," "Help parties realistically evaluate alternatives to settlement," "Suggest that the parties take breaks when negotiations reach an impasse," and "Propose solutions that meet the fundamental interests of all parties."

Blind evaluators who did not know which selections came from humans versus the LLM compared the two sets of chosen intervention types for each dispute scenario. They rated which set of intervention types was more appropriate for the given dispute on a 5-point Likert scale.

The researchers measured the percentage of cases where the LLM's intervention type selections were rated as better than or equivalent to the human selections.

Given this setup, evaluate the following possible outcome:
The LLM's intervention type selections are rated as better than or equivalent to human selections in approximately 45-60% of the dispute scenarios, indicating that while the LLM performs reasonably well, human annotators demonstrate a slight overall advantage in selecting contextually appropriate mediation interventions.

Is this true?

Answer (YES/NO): NO